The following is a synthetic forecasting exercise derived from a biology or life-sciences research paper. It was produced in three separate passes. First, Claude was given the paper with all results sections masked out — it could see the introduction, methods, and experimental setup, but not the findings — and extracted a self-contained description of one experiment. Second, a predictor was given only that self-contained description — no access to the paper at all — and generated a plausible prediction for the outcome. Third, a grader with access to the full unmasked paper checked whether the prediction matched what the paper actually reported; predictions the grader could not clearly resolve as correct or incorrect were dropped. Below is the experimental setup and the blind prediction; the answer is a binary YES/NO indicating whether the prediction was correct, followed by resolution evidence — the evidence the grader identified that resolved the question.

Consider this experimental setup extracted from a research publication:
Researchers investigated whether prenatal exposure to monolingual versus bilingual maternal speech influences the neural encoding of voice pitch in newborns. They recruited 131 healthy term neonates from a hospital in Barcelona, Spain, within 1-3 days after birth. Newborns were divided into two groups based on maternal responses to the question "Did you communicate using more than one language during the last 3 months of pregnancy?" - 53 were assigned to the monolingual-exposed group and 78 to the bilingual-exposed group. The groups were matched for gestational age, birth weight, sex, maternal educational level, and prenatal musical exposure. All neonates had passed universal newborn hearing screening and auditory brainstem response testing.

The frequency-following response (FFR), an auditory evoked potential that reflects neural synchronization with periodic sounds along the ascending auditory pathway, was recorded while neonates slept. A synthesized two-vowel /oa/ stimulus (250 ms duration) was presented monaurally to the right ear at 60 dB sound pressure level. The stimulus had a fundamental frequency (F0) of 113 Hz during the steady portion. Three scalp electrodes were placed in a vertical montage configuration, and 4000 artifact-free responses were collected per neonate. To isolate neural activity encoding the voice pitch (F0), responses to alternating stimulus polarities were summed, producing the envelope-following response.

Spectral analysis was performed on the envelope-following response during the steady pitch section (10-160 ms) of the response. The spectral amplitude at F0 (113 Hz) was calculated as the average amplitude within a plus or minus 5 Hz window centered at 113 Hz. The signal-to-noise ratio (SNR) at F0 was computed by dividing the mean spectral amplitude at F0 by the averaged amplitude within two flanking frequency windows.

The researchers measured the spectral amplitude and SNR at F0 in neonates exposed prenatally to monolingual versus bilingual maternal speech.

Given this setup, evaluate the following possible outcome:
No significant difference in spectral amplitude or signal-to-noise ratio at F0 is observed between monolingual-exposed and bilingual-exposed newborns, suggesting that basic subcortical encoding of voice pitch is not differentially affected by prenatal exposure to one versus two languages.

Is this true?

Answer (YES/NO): NO